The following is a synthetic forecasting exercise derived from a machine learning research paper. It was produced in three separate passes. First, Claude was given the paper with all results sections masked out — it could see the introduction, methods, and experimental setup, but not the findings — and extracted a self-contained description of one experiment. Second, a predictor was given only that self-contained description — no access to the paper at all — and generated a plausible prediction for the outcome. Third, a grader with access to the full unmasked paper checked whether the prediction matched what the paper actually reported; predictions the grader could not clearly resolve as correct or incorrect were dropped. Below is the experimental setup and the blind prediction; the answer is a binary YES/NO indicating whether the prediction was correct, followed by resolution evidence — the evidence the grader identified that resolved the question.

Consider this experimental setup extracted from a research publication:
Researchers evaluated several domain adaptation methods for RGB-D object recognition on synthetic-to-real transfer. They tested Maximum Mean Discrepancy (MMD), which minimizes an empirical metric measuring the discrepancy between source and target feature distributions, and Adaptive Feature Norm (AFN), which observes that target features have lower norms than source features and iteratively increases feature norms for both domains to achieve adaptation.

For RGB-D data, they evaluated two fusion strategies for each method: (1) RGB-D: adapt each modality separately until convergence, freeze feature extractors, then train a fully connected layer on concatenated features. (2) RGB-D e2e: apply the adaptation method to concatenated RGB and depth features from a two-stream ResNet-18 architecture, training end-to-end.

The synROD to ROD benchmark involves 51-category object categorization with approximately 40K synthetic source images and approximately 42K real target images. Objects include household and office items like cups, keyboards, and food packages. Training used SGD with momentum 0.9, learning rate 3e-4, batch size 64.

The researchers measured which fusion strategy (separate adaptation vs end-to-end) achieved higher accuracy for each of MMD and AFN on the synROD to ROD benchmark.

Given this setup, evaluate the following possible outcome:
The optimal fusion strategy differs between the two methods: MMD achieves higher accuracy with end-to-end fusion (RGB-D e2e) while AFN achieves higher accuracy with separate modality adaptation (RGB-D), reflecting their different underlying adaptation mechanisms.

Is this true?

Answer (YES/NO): NO